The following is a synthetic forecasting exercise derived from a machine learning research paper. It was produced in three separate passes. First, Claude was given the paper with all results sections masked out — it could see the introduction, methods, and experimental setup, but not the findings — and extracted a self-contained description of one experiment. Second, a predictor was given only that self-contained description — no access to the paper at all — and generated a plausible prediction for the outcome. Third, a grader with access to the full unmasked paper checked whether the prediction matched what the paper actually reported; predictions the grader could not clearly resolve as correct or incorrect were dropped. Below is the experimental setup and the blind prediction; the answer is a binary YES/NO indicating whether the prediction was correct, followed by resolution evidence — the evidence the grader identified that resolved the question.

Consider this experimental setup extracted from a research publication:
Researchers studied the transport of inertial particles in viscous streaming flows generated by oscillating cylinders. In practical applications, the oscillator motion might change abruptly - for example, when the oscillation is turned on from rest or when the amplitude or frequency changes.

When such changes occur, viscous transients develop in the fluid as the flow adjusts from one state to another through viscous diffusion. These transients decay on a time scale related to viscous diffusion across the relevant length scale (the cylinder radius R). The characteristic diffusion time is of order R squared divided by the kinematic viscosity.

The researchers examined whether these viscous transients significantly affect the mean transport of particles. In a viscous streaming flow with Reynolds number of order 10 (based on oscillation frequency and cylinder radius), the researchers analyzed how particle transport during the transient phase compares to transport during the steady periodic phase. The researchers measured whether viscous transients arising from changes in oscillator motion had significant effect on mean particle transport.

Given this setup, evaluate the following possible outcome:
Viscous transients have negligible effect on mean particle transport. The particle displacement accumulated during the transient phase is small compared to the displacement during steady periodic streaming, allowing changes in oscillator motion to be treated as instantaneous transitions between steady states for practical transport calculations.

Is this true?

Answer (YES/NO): YES